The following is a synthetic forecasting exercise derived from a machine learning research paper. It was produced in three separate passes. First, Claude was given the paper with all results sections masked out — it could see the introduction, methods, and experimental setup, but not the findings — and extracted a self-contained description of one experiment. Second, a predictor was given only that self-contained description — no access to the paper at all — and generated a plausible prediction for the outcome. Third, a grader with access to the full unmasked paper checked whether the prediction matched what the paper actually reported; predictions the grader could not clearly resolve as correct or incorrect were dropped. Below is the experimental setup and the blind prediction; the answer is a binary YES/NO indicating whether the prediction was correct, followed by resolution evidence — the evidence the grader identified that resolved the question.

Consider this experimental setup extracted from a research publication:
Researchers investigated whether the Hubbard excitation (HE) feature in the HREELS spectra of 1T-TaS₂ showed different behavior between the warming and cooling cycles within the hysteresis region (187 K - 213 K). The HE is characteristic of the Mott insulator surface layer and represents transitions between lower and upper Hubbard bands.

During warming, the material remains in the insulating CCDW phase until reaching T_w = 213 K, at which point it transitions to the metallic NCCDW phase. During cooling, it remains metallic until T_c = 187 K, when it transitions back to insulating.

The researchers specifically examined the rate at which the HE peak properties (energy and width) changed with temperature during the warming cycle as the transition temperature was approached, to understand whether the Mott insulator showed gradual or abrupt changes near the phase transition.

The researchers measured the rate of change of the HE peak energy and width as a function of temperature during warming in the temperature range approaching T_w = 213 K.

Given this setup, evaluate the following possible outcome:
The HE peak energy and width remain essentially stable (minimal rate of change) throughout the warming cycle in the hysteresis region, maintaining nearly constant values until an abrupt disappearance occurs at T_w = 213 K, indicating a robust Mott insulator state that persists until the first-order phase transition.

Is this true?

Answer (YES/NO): NO